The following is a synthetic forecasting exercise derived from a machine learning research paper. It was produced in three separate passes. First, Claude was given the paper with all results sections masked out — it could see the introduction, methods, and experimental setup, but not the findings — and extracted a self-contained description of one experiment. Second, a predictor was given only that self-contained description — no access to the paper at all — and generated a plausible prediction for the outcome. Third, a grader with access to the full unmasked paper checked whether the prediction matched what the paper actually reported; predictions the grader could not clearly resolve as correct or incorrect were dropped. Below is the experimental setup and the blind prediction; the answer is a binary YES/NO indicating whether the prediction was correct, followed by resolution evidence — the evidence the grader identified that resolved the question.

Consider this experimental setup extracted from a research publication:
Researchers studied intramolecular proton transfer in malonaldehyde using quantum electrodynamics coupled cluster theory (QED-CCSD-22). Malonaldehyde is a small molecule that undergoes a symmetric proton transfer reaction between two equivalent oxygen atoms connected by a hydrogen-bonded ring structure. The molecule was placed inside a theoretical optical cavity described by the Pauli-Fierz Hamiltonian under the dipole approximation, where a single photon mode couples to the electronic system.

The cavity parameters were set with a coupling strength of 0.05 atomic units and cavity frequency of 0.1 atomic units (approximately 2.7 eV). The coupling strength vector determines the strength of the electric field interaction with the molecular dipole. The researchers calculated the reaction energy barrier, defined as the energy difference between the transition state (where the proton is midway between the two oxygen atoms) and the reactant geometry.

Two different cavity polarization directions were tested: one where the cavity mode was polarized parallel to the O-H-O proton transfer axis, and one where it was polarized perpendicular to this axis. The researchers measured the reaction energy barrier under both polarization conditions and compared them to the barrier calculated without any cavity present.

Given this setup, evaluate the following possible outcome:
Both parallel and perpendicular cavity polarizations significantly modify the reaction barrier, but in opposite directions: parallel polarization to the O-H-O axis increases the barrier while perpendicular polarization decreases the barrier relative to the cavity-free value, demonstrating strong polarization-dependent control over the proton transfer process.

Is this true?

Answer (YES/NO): YES